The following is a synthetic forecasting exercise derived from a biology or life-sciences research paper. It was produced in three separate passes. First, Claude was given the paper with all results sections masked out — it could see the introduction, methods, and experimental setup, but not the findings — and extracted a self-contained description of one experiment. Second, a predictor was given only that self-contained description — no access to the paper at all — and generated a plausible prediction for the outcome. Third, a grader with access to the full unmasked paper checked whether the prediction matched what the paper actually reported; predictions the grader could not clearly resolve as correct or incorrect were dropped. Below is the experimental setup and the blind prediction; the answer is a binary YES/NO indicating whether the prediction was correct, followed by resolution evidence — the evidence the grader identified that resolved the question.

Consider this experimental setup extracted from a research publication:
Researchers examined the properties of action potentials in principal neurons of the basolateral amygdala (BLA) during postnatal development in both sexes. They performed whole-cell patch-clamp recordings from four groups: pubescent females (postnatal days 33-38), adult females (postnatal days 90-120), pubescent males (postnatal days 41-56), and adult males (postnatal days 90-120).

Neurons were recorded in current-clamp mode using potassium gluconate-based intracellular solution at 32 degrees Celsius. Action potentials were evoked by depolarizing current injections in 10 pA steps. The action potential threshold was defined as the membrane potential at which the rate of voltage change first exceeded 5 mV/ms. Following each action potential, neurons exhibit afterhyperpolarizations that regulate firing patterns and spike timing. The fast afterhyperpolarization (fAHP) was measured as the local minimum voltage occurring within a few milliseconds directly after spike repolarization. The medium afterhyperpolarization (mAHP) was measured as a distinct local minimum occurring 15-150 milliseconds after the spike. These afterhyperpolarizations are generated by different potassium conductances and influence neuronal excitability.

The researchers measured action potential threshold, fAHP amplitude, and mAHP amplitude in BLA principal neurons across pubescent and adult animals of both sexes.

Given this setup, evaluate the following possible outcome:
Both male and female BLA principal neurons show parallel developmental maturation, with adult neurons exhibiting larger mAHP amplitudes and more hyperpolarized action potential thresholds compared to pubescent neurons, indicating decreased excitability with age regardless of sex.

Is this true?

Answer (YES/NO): NO